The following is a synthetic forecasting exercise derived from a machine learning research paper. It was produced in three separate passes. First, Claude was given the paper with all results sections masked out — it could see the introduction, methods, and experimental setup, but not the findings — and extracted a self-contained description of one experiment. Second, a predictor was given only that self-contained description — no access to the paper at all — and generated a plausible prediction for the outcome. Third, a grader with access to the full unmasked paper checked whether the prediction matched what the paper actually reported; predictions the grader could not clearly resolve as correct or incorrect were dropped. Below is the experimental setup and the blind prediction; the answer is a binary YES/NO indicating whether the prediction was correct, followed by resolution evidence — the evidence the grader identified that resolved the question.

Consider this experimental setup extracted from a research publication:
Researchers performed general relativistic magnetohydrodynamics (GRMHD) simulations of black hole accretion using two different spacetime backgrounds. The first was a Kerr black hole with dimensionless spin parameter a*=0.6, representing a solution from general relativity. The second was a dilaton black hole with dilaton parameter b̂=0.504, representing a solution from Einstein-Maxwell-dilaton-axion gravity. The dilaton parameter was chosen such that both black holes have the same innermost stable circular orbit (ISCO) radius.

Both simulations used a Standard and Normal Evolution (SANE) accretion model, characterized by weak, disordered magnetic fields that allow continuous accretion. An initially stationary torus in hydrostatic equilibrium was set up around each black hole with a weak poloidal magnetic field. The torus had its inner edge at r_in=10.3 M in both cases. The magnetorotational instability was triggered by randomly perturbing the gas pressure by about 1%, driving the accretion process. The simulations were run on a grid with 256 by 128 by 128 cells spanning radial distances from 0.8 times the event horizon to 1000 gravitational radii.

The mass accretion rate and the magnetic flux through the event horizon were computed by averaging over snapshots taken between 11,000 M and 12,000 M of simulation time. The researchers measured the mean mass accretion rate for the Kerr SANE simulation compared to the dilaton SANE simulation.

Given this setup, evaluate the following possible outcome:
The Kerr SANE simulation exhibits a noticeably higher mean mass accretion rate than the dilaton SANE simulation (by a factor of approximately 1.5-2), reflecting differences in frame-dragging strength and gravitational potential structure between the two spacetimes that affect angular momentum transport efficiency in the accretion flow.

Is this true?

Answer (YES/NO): NO